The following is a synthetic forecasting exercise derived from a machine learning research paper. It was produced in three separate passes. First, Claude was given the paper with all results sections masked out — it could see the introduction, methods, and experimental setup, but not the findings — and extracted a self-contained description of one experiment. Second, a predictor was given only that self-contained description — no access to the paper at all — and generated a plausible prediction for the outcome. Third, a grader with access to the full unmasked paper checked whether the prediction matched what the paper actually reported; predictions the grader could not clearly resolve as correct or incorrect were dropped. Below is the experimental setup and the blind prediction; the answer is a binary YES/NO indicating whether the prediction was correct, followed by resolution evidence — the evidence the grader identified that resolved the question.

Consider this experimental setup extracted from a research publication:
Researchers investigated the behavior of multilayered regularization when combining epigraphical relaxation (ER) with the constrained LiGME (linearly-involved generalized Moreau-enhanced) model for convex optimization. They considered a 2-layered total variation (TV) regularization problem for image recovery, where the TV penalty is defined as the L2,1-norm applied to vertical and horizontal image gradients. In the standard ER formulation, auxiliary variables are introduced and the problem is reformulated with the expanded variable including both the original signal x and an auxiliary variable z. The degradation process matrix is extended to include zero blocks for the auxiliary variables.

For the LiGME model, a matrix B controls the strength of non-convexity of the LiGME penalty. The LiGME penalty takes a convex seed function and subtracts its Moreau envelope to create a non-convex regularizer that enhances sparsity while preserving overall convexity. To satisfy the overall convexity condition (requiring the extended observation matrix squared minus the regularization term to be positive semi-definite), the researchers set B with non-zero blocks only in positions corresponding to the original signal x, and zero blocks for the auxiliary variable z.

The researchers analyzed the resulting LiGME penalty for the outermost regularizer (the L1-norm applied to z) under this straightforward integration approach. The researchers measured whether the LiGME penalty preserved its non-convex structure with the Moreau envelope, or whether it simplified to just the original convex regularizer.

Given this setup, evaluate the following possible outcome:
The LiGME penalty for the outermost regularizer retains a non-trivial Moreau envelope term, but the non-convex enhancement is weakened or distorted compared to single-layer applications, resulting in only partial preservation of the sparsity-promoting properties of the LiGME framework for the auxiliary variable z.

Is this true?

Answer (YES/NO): NO